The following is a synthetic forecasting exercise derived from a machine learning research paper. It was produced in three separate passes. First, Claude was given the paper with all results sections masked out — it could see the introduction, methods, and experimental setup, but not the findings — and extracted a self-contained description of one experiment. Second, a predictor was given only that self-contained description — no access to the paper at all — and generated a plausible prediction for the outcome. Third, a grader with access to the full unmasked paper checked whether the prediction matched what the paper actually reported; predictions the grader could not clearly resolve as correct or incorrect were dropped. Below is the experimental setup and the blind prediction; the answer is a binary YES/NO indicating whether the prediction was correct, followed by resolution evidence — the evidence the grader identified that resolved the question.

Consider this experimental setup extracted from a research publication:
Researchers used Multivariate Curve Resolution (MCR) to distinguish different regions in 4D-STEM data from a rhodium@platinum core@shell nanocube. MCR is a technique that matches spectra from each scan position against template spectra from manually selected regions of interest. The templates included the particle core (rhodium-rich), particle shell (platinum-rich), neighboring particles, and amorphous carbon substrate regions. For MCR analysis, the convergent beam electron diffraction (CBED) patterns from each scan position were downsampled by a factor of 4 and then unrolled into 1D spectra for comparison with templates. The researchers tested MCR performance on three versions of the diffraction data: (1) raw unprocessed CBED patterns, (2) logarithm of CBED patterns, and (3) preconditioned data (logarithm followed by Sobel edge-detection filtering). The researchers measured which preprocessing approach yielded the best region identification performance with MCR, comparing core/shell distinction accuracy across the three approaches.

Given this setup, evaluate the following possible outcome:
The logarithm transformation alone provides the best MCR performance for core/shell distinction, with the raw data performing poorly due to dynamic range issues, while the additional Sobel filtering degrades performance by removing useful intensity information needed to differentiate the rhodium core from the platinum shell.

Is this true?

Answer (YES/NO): NO